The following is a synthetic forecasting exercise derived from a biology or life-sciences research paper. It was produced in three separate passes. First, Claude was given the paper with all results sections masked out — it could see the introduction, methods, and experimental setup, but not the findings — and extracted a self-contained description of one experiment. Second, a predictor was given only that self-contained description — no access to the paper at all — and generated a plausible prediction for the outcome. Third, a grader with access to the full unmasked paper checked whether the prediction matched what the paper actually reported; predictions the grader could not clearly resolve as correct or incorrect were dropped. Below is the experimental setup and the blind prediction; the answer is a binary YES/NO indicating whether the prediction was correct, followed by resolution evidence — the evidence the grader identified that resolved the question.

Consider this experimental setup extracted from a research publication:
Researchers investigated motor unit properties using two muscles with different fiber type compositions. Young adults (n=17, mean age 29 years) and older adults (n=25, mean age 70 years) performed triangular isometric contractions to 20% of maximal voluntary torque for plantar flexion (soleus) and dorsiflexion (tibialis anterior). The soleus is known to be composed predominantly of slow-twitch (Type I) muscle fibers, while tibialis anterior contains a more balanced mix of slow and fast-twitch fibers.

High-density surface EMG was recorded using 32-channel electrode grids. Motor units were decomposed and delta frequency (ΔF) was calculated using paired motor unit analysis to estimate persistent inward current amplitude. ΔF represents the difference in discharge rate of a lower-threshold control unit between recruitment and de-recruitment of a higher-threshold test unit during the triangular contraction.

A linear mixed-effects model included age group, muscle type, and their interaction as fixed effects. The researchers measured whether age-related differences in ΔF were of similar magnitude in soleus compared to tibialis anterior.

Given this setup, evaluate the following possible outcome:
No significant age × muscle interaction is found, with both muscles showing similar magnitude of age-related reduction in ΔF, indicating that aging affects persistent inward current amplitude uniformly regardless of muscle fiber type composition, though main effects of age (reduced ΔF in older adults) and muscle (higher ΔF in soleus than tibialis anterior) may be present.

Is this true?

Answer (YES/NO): NO